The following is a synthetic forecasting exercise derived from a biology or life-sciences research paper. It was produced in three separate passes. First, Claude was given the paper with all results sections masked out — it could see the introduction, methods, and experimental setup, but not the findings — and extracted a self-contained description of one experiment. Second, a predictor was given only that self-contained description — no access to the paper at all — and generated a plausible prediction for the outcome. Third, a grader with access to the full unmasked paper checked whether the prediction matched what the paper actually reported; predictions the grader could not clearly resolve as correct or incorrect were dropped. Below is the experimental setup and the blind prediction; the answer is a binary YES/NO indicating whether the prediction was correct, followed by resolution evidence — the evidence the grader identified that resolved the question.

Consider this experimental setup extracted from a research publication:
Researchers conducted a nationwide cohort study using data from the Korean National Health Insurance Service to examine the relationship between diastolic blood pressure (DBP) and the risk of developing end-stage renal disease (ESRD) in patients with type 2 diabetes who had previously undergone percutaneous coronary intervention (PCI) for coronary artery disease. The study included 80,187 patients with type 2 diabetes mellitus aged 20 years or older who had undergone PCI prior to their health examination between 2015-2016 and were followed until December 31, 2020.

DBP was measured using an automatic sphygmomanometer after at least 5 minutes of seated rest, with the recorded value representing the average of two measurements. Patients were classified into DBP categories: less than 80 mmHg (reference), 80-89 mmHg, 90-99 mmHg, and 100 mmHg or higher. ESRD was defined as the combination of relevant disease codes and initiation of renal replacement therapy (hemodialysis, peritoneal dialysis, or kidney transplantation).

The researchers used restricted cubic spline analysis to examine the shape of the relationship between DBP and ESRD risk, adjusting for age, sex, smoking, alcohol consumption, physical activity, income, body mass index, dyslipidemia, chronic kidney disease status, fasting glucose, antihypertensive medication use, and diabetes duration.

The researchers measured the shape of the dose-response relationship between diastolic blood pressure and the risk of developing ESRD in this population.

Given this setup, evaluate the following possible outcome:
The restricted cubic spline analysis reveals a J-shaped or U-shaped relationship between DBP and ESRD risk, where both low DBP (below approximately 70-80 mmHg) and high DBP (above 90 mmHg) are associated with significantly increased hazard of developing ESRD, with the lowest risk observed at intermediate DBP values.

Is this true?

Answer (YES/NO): NO